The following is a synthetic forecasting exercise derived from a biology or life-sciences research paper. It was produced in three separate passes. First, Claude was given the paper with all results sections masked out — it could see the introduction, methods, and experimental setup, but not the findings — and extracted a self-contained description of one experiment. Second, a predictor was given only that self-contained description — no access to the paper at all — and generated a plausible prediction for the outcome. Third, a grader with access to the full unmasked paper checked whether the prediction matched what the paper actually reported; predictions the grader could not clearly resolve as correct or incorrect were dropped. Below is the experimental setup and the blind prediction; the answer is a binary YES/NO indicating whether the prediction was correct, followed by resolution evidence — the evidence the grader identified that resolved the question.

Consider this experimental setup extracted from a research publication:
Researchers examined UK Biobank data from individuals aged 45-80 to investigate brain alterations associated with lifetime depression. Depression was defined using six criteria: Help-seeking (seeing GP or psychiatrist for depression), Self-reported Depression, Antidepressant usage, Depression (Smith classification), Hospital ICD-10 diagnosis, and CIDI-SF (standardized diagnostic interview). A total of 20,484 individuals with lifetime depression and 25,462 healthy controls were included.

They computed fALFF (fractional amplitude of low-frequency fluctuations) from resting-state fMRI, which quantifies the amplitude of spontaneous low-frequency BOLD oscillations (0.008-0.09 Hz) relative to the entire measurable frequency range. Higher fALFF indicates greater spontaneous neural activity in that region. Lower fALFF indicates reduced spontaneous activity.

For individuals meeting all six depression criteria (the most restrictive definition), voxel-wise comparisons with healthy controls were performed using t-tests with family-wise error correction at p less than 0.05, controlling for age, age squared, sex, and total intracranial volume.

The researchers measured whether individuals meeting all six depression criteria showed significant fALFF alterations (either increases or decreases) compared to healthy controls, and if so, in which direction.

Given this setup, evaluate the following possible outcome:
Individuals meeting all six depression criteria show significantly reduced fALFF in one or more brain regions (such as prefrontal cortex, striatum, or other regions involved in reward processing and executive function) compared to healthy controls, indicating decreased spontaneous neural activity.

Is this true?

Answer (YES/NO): NO